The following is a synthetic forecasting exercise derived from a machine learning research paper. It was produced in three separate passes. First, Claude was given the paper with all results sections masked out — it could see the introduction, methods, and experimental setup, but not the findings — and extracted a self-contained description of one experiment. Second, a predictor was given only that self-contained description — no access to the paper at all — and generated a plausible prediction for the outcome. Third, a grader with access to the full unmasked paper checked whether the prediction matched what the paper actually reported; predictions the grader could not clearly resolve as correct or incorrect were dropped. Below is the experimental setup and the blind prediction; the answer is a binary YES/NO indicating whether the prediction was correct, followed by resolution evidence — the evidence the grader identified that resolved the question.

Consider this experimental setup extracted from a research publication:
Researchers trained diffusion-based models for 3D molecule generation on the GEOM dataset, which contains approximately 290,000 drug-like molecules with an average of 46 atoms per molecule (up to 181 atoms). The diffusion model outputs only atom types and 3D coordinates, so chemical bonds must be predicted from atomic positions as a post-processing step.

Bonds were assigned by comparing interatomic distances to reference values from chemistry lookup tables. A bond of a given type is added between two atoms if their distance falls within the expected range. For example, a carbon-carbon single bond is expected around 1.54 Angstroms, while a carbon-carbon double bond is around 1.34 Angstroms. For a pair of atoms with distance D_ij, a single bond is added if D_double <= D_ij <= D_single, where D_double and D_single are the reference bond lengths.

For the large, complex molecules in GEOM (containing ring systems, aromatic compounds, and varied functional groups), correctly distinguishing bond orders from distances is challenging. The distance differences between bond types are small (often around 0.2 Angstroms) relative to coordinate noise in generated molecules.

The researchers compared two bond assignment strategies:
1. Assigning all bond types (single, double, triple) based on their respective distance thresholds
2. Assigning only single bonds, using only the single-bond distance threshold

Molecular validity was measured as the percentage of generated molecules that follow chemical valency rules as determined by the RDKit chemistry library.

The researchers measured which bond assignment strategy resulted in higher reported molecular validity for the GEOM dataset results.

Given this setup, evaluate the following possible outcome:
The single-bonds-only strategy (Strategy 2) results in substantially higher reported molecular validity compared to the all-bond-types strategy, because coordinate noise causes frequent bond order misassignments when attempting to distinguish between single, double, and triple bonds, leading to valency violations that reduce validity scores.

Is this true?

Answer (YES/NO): YES